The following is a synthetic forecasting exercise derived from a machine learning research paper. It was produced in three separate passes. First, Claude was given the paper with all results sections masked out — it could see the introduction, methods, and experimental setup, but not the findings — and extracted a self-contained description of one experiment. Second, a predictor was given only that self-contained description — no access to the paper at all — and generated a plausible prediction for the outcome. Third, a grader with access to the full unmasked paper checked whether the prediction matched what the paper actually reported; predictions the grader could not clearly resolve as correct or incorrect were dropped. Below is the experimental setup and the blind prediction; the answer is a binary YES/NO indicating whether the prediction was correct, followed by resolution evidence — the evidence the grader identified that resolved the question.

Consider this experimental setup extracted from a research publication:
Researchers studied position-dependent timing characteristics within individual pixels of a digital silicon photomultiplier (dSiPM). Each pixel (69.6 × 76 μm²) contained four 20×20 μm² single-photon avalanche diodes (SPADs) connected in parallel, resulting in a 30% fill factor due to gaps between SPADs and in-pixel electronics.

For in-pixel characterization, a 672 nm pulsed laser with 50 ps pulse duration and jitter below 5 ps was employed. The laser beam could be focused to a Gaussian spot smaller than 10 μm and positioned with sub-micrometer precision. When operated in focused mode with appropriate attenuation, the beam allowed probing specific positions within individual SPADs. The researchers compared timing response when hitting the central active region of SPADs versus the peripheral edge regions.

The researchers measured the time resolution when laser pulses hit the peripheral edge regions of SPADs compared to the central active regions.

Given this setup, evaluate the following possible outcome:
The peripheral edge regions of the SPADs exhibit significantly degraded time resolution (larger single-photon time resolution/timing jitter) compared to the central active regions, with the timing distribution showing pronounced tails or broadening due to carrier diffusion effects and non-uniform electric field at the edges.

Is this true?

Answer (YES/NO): YES